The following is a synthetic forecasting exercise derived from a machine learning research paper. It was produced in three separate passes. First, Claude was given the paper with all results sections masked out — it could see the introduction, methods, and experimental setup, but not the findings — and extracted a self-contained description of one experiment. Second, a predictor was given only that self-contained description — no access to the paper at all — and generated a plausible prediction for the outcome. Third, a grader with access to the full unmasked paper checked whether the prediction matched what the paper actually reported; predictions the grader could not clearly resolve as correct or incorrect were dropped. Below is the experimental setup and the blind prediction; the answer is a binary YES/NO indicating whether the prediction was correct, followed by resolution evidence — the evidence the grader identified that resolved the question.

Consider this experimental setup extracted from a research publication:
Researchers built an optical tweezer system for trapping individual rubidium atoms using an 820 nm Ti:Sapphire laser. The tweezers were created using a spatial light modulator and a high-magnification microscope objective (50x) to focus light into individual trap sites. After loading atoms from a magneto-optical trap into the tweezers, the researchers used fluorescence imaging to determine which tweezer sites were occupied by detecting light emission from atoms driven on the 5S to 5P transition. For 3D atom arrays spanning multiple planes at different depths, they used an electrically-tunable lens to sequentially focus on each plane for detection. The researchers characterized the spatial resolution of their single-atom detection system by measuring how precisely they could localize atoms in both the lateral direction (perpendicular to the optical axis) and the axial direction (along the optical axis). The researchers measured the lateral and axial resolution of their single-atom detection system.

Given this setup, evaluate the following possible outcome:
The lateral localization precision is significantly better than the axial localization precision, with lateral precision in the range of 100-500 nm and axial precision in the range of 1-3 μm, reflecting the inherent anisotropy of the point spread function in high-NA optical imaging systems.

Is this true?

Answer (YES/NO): NO